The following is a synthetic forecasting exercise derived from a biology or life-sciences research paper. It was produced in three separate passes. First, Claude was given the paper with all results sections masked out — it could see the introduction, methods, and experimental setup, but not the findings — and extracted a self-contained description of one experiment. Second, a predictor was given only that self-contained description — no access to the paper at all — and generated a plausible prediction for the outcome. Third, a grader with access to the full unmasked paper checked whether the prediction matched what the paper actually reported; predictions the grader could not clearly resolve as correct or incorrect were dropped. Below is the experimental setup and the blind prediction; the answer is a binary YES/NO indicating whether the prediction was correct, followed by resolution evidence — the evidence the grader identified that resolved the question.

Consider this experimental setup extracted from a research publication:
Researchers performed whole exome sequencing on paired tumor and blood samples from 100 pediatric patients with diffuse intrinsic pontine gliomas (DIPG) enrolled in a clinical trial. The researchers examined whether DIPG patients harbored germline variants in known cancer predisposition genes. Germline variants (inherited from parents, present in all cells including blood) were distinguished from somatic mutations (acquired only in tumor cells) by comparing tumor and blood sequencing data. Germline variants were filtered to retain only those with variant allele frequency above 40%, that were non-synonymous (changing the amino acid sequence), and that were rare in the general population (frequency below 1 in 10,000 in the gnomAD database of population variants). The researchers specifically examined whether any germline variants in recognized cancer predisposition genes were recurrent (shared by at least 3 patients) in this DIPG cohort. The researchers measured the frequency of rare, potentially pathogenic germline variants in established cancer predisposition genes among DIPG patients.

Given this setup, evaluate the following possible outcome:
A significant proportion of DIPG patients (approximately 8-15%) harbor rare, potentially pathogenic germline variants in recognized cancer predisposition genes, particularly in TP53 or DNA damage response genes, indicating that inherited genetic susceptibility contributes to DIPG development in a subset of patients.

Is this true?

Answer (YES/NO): NO